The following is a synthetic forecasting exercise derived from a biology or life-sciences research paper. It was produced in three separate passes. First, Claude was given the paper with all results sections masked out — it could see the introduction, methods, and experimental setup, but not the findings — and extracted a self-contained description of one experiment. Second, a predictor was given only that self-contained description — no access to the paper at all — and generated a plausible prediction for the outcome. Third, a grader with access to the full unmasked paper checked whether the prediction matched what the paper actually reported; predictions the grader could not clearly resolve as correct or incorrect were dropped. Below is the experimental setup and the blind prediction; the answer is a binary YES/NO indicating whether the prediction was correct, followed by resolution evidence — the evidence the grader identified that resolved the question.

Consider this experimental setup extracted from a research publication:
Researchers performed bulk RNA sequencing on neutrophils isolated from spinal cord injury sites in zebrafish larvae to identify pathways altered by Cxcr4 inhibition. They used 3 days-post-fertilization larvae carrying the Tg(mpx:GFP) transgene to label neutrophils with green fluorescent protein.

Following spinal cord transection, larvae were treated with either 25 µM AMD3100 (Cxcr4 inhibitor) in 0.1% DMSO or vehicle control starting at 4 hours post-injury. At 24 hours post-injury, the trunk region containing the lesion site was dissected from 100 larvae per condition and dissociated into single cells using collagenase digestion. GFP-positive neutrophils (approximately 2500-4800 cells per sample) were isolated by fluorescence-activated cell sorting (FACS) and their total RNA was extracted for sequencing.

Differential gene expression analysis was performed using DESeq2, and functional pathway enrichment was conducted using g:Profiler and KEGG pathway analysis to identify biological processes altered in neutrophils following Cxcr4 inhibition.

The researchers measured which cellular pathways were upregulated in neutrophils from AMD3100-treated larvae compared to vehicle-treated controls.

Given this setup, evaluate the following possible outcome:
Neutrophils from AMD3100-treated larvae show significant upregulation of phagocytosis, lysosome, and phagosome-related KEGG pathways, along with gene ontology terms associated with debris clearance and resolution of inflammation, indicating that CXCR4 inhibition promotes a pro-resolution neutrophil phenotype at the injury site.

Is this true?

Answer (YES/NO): NO